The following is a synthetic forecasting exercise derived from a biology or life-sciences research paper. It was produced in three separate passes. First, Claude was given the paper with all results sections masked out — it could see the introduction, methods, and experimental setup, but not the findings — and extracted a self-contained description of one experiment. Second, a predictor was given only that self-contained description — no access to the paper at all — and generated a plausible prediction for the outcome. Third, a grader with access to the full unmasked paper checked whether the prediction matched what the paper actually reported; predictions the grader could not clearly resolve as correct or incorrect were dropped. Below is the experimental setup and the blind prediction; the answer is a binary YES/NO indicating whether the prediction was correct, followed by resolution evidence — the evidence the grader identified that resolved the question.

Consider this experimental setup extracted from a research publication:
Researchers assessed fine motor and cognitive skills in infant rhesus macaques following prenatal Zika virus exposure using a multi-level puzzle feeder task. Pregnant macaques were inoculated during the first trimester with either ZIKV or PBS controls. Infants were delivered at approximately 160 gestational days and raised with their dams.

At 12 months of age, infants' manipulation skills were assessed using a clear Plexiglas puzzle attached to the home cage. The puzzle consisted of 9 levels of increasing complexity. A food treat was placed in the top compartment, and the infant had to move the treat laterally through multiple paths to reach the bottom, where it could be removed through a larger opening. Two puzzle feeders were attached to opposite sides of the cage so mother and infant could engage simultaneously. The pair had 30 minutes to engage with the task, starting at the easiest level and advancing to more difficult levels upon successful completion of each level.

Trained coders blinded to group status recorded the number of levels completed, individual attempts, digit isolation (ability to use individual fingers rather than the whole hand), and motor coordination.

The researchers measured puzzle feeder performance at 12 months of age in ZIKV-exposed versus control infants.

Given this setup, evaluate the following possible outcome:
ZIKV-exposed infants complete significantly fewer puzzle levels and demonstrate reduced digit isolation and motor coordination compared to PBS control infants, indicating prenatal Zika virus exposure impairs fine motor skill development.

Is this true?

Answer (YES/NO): NO